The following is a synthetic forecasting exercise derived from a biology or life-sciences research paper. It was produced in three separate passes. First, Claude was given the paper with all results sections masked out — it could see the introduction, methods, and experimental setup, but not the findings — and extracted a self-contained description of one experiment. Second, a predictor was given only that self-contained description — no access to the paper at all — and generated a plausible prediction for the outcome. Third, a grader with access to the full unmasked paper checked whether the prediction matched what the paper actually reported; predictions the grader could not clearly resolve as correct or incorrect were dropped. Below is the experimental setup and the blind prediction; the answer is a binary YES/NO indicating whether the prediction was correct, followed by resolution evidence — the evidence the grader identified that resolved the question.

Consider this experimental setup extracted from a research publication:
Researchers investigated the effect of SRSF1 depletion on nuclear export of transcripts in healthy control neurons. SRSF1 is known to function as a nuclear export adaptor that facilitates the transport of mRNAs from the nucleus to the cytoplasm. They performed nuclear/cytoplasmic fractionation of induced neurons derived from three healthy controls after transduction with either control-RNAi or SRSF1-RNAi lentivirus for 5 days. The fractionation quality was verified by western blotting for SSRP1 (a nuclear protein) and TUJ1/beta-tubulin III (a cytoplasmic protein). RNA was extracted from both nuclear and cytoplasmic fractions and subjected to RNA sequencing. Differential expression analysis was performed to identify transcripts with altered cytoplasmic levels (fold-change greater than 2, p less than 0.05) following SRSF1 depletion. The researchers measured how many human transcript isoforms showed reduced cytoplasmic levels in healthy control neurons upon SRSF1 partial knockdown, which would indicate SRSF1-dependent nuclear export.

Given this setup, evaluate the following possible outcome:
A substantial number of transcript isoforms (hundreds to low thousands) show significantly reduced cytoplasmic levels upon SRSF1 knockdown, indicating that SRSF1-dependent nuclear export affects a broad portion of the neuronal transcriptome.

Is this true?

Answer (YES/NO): NO